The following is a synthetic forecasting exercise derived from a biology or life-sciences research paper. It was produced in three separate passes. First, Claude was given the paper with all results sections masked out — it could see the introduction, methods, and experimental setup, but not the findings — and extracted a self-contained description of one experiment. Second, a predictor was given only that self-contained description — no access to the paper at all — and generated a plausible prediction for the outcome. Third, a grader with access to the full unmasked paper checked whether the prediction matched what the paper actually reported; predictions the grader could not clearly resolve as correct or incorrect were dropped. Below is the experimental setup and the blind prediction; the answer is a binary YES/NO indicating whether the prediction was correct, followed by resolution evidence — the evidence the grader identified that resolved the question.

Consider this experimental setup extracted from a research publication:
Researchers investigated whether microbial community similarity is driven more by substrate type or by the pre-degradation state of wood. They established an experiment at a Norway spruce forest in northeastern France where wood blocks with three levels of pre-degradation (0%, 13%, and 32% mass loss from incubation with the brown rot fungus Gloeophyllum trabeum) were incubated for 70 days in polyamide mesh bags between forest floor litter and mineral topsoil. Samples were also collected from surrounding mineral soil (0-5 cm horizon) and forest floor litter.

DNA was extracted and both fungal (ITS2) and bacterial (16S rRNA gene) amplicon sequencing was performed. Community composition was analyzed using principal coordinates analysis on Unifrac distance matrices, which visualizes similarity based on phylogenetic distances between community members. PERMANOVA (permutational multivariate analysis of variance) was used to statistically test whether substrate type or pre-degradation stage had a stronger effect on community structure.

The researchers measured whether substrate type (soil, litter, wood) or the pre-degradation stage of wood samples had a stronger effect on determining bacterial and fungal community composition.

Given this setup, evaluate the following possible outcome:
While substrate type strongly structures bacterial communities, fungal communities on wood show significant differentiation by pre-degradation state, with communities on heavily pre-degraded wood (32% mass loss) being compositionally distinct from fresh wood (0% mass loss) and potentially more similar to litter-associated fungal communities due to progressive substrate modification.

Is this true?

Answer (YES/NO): NO